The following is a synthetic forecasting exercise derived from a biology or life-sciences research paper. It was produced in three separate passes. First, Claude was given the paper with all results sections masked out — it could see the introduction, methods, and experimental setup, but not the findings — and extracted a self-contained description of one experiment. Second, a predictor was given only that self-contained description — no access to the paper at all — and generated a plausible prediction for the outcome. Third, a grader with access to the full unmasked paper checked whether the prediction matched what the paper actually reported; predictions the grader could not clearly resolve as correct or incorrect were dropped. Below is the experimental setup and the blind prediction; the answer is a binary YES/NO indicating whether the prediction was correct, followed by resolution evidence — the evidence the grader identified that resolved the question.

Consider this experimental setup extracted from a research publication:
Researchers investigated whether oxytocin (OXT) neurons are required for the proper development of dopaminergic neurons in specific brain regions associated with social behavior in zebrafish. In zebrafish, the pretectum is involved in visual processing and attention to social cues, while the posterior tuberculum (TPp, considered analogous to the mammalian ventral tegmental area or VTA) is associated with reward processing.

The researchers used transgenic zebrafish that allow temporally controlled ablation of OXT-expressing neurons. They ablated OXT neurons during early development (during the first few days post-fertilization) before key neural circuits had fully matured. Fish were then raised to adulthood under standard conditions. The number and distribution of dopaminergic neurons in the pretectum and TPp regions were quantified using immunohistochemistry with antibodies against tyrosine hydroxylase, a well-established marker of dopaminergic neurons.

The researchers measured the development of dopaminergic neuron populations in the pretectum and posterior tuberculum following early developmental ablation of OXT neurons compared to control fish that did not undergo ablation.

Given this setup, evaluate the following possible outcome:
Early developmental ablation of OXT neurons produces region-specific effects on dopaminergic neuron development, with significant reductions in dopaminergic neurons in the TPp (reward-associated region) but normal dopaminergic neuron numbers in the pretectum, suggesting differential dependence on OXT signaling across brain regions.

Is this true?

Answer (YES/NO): NO